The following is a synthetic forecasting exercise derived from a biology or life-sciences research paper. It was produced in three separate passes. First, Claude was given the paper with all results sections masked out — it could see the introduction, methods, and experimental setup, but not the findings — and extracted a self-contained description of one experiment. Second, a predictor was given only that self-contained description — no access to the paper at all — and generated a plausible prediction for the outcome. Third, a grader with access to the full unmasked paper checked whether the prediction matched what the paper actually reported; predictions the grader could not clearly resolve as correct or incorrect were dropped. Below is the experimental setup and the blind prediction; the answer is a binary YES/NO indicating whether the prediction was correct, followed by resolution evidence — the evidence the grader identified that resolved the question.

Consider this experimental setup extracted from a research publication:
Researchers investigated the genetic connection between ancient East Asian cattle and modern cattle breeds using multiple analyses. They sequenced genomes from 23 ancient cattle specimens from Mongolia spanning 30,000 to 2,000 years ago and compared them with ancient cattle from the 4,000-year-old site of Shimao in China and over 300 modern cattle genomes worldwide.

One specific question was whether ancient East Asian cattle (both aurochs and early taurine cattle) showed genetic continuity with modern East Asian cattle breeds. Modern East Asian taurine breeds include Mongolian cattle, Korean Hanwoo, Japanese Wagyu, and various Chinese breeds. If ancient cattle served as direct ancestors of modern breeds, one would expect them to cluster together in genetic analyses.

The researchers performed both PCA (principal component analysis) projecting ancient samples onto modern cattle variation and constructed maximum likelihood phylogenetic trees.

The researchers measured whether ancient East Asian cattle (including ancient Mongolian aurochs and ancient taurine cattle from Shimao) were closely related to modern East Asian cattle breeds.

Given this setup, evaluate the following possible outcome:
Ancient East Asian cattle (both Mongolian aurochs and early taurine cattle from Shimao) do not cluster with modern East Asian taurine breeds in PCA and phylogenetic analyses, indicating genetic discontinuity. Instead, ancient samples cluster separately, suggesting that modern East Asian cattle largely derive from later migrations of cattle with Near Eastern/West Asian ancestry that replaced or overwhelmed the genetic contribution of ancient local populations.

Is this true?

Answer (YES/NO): YES